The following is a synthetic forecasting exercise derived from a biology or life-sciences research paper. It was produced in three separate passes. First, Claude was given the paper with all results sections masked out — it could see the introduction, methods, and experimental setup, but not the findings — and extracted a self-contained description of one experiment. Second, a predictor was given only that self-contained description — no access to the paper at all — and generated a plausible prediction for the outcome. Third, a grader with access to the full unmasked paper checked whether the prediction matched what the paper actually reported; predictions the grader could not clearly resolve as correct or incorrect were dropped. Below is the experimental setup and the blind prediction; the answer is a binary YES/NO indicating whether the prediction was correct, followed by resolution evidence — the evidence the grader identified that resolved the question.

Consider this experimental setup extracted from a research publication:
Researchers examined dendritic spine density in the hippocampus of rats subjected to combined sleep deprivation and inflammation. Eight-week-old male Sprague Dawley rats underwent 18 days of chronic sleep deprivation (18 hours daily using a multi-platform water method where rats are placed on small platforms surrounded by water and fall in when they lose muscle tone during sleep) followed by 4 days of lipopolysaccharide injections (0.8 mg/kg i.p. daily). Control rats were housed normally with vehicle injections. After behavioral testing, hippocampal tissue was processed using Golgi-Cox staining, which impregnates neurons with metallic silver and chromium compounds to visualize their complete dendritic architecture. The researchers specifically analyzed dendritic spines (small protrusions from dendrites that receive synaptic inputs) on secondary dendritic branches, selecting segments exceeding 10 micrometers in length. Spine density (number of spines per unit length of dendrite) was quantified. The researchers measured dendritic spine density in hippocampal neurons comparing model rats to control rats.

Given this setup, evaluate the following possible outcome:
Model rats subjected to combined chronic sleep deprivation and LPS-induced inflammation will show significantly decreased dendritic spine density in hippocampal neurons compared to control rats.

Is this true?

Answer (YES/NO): YES